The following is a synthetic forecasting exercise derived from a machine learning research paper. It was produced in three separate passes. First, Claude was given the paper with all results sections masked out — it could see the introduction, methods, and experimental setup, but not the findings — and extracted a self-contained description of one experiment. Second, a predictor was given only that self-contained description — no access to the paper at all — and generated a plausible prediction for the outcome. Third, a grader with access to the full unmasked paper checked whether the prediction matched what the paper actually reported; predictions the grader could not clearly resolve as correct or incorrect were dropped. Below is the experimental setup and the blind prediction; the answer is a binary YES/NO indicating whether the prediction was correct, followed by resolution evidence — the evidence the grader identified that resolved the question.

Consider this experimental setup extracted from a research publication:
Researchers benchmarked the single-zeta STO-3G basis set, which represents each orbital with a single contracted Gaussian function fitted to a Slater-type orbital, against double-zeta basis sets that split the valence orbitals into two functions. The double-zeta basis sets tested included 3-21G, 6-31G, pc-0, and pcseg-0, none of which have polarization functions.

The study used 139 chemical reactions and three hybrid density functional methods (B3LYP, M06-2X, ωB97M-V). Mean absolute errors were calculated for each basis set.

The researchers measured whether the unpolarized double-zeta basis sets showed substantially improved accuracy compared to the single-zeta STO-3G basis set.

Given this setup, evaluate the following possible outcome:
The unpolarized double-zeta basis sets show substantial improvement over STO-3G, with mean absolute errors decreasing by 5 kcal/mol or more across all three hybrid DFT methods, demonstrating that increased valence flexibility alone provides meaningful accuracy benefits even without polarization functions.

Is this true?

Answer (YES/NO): NO